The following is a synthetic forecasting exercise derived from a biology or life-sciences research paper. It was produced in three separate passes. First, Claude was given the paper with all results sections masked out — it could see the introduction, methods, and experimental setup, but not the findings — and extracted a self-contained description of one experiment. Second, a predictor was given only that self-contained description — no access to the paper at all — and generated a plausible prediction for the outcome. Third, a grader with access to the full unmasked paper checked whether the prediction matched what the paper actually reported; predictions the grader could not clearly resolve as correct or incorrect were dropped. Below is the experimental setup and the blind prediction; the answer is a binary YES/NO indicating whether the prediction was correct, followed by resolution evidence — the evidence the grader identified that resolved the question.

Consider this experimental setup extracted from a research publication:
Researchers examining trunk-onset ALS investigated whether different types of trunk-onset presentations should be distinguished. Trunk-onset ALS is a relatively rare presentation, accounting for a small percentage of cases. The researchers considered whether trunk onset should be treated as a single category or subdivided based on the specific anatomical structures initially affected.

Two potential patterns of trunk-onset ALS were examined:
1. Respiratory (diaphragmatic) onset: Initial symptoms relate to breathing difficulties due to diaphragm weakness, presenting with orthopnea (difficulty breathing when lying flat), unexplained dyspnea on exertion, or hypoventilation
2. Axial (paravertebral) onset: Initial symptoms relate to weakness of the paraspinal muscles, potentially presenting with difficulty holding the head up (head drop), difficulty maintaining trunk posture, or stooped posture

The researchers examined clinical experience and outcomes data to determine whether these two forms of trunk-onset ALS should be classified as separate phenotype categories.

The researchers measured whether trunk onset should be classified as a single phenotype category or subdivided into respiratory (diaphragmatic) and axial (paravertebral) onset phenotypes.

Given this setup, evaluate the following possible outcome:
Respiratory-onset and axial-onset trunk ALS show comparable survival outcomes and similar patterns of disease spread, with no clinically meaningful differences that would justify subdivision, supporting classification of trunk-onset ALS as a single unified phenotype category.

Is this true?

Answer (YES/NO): NO